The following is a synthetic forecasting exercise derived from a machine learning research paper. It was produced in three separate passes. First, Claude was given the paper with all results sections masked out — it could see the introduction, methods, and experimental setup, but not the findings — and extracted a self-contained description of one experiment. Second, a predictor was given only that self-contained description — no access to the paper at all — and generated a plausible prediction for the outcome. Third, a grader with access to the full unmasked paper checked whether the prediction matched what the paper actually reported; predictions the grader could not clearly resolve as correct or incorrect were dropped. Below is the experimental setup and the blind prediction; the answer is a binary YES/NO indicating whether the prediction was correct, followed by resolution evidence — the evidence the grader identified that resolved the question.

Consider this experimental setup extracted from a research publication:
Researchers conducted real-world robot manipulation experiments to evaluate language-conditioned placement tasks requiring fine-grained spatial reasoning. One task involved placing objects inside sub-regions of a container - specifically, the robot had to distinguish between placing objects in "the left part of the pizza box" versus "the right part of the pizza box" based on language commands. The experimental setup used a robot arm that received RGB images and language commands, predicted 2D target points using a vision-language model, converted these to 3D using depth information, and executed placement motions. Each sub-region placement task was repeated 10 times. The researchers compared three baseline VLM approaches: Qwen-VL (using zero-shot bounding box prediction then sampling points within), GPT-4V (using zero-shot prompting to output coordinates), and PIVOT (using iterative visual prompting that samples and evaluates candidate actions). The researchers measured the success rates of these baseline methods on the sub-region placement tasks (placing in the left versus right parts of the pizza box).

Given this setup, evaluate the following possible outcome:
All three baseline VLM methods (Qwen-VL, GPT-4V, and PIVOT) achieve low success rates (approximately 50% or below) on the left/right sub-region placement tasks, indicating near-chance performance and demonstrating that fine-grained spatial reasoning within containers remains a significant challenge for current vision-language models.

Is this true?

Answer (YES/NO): YES